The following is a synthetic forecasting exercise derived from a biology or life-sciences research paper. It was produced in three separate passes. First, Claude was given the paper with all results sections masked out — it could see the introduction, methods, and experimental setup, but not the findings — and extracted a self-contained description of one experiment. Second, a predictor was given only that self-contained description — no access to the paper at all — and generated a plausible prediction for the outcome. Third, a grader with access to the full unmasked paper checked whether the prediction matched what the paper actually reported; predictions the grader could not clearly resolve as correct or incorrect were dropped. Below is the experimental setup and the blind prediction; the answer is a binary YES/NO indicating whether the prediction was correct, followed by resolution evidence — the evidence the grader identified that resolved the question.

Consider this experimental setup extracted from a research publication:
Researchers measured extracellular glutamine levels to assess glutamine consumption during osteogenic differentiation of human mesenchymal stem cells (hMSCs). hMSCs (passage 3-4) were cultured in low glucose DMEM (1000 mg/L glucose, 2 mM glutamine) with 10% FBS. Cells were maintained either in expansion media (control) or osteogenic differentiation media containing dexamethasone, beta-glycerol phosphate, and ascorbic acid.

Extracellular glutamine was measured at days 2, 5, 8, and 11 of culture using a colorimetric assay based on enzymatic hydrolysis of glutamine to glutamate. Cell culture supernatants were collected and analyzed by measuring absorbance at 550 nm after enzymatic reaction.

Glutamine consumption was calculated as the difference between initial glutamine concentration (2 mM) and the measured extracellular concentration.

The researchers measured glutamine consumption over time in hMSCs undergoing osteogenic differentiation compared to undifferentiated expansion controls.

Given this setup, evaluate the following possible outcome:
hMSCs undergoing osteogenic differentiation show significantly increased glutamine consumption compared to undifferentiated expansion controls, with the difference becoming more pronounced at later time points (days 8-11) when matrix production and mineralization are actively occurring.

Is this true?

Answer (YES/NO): NO